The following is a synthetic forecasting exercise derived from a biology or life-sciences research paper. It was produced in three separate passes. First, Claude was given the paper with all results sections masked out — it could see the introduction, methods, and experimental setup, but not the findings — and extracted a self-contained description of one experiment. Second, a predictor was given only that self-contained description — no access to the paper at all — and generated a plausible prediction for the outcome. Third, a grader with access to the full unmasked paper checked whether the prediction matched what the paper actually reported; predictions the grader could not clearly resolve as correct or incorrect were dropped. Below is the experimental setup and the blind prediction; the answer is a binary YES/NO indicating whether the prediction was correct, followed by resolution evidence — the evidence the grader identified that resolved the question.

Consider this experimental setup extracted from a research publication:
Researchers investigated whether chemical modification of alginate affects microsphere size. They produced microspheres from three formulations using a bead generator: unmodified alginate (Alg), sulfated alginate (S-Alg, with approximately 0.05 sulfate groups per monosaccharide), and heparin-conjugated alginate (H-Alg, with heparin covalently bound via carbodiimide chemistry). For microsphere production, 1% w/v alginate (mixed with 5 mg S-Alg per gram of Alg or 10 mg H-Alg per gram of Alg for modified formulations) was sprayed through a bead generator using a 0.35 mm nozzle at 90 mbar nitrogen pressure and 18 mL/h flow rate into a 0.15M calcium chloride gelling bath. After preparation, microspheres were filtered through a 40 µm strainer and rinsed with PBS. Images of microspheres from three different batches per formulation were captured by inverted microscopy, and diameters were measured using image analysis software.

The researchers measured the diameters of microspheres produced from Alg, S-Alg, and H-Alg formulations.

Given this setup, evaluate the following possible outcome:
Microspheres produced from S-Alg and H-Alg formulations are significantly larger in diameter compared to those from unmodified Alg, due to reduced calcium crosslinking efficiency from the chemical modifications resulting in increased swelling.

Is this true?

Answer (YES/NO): NO